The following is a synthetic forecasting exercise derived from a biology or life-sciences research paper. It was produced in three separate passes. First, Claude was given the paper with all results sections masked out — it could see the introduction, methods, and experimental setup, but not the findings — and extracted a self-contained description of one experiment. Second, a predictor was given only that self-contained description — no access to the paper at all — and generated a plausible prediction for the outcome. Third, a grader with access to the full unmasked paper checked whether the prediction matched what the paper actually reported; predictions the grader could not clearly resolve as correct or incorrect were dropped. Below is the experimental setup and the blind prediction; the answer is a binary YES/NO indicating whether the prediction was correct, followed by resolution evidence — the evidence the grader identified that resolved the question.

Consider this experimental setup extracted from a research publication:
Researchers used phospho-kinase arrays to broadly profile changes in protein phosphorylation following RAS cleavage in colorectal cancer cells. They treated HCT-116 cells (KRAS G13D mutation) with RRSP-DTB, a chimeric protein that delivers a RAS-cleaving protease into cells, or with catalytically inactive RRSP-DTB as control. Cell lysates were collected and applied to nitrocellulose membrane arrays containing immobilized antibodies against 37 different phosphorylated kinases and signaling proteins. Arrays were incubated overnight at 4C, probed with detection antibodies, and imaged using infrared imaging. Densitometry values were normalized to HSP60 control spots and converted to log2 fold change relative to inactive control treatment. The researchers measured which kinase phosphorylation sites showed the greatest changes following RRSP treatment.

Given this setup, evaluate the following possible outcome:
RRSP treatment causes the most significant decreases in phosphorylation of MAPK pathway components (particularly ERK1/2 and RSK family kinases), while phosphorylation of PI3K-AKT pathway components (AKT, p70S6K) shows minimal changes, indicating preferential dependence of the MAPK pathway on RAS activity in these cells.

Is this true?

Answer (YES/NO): NO